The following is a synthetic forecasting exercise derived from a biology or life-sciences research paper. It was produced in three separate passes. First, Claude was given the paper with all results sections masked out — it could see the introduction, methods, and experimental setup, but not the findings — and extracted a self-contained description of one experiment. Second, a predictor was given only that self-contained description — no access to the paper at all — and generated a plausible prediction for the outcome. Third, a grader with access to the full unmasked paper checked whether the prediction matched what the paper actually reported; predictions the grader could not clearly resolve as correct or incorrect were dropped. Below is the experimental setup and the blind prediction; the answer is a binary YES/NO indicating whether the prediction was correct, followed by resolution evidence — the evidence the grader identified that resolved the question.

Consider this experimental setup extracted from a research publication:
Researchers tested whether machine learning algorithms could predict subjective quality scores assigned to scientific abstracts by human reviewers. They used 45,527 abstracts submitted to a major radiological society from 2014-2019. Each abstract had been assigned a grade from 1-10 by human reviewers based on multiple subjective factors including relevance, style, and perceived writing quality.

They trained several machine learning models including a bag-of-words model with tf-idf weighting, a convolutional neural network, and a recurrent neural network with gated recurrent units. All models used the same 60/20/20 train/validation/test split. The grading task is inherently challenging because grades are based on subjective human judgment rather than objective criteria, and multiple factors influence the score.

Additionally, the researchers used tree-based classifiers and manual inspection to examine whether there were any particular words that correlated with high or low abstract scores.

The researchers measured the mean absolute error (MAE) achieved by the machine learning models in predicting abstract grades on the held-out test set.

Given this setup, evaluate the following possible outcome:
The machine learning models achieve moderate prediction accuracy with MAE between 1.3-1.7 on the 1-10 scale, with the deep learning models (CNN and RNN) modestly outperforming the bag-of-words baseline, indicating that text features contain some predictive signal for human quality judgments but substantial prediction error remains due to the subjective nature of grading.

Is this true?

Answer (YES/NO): NO